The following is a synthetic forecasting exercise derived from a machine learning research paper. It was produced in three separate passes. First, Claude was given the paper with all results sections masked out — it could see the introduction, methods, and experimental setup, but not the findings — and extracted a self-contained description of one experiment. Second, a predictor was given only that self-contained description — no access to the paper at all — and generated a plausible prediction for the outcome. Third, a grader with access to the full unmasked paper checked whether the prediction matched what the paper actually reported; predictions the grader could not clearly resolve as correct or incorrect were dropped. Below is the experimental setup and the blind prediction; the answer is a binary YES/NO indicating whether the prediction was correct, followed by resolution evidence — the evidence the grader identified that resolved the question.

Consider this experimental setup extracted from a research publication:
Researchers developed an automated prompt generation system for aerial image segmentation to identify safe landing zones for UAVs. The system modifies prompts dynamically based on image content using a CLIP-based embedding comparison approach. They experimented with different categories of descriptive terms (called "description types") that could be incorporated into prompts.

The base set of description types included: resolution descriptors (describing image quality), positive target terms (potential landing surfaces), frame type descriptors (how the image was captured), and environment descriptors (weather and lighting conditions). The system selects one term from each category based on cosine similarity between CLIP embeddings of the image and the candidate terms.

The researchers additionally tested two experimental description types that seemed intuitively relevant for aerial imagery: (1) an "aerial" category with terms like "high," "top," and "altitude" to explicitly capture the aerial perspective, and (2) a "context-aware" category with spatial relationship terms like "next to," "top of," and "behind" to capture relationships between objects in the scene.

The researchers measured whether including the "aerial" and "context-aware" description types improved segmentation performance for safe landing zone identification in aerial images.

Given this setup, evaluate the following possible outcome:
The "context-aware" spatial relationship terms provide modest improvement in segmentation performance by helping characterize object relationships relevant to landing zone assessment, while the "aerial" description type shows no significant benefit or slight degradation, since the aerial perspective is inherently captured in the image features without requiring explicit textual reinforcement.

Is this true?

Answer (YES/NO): NO